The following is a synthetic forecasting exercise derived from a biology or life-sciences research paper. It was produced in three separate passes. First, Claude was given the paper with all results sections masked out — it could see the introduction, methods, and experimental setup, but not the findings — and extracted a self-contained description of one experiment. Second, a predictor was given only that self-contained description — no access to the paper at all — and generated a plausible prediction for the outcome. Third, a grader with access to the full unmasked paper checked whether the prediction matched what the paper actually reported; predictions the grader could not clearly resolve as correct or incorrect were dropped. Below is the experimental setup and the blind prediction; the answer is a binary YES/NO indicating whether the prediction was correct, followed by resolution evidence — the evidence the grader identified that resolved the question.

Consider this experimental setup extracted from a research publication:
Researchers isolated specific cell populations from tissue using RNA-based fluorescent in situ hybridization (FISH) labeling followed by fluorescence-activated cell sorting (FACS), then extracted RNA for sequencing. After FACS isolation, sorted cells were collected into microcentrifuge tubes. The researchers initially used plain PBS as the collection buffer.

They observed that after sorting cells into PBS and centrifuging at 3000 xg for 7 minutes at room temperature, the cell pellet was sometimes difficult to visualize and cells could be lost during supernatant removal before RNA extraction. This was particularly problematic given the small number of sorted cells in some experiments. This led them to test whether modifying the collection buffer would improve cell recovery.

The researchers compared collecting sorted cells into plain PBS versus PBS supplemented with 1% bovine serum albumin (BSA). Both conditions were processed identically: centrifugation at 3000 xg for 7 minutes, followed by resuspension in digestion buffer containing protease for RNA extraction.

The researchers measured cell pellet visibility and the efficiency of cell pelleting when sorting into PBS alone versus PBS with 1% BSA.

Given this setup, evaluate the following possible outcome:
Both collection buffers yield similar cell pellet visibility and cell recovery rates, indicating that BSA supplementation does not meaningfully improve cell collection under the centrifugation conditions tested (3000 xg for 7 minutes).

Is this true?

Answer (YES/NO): NO